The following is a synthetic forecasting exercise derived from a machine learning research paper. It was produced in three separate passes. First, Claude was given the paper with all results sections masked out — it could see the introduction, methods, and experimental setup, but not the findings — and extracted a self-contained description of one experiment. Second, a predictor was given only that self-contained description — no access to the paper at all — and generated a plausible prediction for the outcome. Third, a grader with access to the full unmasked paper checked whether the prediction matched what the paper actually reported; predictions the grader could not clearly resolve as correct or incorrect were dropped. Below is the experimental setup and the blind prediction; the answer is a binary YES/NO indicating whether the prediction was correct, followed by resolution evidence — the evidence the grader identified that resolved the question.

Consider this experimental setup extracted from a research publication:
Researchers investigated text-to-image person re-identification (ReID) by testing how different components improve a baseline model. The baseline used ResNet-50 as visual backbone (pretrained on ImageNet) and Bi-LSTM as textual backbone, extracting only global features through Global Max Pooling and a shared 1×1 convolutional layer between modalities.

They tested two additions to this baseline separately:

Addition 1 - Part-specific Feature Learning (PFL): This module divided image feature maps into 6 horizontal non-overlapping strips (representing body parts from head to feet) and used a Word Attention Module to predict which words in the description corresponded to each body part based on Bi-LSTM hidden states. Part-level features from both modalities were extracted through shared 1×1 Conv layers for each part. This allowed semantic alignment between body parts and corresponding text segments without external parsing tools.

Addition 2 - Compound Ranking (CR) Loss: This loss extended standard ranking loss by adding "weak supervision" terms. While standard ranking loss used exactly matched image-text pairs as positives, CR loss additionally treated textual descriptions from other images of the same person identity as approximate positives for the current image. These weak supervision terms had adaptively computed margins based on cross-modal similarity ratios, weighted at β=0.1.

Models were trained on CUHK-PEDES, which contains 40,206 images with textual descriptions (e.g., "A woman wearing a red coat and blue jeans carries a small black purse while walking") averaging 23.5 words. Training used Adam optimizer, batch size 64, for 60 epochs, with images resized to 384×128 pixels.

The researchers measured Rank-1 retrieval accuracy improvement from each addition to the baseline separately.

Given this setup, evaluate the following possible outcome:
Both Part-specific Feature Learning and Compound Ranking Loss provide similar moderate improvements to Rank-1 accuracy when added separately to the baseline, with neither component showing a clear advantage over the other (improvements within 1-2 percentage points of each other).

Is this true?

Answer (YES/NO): NO